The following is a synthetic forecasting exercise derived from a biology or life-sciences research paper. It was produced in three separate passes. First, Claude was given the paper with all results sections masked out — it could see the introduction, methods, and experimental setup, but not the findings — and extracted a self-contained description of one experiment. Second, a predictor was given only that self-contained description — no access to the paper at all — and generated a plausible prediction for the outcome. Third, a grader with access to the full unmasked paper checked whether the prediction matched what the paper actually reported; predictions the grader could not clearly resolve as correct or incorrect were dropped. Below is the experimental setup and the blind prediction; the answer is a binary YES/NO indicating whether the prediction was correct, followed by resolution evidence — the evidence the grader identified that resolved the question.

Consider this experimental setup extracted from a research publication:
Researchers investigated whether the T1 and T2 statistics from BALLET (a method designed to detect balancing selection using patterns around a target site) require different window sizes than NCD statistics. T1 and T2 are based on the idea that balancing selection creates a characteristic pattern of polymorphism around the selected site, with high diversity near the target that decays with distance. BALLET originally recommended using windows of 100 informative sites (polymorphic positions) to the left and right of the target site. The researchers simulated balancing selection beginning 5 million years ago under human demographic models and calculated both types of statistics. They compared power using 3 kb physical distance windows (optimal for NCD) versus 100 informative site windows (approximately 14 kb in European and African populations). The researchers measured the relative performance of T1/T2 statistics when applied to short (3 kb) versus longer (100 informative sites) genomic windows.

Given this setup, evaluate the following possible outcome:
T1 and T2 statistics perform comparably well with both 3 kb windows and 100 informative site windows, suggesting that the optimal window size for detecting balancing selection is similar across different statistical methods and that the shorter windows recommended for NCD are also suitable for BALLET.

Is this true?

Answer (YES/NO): NO